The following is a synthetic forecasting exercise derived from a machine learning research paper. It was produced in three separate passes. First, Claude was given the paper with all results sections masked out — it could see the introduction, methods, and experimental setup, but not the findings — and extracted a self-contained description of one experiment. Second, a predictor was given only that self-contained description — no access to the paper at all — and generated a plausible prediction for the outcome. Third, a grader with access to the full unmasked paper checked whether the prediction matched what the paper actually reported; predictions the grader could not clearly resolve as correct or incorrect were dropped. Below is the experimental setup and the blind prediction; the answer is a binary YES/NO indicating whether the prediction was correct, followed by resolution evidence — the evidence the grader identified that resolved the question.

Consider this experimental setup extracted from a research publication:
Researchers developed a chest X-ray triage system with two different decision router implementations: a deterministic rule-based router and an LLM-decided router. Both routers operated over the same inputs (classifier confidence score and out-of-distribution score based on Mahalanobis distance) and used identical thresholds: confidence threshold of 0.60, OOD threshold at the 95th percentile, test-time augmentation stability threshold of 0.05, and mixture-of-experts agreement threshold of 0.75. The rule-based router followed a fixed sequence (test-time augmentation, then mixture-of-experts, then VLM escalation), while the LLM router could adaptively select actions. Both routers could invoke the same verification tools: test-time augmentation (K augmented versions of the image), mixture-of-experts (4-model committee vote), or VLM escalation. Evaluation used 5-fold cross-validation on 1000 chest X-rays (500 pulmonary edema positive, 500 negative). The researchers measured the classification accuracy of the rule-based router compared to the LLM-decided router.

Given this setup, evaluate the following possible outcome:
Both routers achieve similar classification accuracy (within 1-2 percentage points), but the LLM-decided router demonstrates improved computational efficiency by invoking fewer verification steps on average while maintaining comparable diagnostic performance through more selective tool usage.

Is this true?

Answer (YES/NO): NO